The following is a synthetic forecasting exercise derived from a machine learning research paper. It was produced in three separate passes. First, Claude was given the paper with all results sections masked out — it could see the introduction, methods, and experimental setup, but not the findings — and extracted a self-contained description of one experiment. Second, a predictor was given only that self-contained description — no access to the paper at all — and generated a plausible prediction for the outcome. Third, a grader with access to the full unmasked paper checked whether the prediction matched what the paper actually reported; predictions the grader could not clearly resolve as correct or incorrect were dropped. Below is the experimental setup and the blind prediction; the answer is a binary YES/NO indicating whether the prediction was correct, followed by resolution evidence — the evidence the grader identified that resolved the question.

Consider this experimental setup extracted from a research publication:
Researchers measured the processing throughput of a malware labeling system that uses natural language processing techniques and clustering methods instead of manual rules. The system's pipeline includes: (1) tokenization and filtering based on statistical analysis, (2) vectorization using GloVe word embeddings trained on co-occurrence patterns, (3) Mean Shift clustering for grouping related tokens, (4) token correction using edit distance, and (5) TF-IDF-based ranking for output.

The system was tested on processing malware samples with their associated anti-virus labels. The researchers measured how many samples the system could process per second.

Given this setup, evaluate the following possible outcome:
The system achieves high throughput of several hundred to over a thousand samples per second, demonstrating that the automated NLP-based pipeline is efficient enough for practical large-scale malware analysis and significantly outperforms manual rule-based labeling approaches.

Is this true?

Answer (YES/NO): NO